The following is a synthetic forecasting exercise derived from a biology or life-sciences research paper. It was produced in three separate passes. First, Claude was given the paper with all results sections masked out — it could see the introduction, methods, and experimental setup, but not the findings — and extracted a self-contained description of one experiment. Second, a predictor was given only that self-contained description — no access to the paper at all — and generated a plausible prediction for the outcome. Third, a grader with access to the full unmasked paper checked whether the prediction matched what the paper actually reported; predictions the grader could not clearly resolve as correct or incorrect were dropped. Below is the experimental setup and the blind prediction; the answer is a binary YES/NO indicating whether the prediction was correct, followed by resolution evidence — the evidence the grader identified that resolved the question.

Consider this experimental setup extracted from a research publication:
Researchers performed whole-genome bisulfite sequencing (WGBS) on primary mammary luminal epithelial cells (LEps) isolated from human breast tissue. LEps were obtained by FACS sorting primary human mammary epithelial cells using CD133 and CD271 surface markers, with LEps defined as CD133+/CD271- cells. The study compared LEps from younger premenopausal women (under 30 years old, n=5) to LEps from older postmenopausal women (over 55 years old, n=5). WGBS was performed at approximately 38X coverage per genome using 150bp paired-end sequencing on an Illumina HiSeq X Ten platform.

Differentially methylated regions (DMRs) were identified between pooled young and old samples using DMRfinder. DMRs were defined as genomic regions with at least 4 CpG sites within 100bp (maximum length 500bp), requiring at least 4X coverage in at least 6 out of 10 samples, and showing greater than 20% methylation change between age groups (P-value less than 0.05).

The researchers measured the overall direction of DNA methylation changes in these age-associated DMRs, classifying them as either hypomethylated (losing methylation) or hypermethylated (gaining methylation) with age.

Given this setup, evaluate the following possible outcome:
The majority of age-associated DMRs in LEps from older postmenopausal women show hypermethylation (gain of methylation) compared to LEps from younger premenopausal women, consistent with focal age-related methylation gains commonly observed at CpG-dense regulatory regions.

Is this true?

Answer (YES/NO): YES